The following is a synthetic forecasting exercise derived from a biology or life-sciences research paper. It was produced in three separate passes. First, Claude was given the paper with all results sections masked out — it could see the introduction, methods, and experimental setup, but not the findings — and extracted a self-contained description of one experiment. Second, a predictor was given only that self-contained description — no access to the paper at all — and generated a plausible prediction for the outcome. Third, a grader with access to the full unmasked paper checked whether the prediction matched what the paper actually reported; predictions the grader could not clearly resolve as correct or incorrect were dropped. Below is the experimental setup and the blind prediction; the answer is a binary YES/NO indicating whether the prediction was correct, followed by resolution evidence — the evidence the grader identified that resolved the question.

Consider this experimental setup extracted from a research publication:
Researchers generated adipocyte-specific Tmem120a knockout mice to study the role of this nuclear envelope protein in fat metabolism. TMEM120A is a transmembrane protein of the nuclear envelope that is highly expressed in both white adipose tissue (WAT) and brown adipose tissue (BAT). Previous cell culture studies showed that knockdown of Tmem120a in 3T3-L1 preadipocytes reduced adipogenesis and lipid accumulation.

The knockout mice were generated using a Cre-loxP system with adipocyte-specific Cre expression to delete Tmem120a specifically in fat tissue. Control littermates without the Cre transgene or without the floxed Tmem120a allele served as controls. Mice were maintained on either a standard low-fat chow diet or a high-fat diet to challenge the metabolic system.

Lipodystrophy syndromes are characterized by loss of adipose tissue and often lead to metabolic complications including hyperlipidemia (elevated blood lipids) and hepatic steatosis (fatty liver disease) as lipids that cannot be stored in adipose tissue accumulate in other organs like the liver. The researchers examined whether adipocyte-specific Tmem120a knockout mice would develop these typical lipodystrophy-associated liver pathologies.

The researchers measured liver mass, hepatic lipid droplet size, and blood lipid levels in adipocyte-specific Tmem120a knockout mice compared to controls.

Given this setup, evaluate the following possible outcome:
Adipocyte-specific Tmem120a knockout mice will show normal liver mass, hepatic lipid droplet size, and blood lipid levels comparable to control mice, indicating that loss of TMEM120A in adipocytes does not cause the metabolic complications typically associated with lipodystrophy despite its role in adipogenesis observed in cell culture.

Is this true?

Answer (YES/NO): YES